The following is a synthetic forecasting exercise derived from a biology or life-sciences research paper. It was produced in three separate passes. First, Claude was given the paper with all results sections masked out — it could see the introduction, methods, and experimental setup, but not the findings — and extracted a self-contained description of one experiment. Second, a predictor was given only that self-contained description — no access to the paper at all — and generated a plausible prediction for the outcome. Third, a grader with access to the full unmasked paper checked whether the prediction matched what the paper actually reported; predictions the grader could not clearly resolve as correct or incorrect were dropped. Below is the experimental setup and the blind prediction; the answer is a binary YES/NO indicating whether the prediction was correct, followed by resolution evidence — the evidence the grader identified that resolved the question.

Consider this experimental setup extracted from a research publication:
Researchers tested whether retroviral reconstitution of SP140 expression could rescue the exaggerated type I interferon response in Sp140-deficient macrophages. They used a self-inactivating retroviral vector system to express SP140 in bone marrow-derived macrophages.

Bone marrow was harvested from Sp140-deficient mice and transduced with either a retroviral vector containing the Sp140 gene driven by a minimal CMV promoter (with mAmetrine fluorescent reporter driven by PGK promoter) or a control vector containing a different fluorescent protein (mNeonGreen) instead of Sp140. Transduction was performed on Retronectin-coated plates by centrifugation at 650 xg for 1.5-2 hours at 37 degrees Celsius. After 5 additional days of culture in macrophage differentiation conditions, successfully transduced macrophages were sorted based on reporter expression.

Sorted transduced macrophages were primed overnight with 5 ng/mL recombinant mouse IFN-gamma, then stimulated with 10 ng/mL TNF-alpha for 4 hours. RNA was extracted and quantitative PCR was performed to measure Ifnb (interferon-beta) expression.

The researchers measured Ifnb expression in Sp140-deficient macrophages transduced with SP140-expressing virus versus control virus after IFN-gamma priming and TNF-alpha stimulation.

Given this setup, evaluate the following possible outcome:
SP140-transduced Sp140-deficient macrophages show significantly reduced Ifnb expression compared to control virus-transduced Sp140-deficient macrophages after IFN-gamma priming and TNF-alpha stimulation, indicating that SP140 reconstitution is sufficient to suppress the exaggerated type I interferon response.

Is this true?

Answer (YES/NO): YES